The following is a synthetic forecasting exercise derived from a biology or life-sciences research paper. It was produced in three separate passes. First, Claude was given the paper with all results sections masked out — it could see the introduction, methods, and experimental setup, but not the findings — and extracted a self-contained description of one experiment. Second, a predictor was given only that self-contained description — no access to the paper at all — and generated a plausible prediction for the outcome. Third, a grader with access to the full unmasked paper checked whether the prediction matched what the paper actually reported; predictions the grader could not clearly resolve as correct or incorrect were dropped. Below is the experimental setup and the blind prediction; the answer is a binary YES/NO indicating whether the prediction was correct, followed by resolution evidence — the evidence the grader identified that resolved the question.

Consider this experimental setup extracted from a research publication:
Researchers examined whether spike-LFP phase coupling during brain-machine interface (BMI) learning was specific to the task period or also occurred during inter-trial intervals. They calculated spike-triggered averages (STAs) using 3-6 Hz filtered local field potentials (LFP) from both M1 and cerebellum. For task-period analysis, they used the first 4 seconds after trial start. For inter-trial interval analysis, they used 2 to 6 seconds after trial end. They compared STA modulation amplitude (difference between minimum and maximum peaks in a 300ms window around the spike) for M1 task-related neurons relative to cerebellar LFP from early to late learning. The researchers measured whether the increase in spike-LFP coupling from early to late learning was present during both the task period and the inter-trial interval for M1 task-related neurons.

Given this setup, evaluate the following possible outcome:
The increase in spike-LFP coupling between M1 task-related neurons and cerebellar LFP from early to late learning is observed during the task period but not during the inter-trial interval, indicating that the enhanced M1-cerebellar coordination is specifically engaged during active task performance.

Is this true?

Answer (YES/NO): YES